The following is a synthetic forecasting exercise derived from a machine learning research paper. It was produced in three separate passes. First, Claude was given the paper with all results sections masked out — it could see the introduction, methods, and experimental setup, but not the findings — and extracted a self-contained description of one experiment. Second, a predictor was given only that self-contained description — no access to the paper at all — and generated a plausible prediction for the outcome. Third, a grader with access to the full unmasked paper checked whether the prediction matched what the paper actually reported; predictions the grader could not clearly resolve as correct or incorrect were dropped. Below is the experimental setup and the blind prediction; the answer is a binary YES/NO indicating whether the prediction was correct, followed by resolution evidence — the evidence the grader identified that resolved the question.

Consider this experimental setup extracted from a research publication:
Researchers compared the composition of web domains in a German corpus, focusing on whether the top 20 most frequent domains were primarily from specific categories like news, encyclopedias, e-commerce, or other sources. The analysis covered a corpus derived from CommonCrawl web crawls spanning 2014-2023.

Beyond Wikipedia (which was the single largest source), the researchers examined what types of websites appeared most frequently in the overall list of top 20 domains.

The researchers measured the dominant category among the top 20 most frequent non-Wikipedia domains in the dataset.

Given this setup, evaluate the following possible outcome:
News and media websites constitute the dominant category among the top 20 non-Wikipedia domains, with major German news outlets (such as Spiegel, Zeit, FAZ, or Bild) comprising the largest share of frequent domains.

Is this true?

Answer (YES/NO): YES